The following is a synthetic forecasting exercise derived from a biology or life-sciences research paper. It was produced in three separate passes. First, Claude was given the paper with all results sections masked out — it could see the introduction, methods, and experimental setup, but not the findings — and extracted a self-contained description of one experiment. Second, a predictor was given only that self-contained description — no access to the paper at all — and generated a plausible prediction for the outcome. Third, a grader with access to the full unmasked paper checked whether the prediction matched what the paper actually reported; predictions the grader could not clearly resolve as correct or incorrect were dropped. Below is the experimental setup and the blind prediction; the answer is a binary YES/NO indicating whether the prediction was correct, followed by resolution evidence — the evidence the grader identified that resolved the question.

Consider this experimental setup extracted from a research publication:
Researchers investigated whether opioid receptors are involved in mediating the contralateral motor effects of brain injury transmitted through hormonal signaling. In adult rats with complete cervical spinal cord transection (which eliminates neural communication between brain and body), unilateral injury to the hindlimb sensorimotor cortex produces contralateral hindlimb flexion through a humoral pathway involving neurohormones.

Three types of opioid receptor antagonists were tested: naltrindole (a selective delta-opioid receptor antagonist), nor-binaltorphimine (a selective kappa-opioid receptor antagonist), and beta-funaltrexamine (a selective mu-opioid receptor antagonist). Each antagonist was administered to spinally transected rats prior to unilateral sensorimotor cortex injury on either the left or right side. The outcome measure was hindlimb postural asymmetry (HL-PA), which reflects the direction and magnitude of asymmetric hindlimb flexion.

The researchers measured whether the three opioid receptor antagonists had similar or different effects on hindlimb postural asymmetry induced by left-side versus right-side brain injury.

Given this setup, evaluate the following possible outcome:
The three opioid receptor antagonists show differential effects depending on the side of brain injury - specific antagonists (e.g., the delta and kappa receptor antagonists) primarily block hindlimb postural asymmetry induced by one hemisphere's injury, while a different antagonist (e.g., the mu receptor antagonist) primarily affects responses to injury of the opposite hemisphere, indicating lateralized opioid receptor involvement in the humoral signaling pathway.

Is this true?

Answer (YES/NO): YES